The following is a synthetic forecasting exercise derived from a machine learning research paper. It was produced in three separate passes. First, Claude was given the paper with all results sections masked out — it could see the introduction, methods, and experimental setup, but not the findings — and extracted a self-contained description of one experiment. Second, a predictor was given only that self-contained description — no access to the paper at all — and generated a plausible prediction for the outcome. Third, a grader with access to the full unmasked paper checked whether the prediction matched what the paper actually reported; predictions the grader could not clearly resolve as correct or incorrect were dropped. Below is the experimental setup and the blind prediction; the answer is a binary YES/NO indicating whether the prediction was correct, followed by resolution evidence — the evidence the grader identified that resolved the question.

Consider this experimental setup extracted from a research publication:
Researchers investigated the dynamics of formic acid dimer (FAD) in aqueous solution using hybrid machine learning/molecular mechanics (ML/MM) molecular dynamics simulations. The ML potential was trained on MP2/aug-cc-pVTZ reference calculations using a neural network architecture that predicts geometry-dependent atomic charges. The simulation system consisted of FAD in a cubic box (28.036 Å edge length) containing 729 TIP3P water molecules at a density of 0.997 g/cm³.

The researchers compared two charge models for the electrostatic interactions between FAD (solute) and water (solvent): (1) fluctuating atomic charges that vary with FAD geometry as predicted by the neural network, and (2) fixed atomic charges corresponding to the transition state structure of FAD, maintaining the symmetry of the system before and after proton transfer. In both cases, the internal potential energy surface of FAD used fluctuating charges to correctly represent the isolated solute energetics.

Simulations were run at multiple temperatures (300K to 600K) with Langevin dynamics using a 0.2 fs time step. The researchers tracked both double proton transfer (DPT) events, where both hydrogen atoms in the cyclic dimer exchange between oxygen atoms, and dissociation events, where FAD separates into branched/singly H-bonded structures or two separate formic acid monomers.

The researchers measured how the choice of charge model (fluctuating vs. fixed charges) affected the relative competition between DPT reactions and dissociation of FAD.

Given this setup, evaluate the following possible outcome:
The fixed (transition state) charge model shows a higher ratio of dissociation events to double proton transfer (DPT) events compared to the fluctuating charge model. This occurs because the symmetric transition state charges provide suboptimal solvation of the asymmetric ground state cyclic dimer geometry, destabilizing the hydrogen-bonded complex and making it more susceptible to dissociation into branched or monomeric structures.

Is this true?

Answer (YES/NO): NO